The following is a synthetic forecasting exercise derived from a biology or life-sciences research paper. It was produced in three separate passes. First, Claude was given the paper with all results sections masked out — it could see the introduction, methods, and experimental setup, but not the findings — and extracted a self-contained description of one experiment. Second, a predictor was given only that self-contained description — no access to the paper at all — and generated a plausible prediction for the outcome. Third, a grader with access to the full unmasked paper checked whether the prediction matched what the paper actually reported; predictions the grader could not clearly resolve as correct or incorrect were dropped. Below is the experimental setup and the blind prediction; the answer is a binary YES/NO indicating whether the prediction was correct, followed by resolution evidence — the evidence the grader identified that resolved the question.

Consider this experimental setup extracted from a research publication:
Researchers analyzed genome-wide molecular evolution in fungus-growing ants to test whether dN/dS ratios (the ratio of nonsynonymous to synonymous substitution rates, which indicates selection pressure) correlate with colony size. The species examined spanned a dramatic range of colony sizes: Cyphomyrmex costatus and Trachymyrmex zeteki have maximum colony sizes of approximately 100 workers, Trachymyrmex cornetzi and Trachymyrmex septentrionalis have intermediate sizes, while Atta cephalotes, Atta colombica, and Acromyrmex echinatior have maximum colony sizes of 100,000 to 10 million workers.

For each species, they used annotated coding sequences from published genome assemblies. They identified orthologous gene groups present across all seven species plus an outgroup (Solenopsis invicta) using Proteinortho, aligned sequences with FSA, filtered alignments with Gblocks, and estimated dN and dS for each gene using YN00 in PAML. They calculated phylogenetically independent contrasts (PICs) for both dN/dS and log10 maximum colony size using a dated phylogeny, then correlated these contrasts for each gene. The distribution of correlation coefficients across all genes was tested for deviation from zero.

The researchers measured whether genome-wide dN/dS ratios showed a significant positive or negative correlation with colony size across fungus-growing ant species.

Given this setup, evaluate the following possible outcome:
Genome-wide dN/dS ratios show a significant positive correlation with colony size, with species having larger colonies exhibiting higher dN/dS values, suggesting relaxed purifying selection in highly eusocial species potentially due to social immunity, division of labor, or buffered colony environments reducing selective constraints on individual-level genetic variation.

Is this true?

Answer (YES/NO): NO